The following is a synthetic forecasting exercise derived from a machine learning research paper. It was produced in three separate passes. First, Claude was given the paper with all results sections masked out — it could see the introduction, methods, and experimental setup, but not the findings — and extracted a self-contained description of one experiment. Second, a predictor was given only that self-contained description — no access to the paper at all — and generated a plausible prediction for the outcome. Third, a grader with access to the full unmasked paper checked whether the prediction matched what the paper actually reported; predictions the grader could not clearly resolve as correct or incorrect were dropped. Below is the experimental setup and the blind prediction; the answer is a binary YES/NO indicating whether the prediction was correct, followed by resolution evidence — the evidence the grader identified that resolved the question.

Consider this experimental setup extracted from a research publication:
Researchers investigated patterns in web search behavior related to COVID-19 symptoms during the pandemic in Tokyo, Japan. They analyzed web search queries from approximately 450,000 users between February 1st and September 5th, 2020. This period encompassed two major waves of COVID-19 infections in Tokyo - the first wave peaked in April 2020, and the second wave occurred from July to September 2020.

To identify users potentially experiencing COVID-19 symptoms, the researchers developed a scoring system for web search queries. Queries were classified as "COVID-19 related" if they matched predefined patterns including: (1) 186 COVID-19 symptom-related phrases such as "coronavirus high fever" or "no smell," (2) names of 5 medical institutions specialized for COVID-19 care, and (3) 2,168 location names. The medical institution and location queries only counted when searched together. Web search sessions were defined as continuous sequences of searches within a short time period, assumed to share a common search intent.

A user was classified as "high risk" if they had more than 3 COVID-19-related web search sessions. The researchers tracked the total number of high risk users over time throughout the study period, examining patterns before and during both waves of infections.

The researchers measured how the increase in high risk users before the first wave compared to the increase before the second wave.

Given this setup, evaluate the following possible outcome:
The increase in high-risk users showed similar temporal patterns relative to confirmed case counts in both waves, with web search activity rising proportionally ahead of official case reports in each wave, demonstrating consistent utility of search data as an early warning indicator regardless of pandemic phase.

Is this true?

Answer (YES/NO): NO